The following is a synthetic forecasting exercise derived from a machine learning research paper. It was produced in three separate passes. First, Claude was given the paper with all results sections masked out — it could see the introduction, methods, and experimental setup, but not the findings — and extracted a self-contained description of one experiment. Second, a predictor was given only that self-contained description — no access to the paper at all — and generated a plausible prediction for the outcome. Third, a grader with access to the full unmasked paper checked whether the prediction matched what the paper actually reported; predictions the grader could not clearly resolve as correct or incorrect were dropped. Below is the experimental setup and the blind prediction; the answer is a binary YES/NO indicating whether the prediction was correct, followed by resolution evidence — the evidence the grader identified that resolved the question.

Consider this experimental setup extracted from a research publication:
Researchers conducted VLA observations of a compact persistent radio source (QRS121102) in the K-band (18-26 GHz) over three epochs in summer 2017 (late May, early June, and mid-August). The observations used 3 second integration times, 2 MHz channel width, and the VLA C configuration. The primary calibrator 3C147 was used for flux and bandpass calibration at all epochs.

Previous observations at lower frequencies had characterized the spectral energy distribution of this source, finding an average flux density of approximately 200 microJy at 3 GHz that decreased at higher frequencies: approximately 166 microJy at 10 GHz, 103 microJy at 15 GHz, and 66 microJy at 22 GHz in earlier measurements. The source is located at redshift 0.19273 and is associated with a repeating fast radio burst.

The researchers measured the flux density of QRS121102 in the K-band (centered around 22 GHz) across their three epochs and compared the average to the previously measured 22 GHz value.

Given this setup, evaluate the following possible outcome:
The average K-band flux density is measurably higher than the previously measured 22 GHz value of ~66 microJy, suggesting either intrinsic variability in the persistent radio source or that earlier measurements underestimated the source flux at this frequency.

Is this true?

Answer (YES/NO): NO